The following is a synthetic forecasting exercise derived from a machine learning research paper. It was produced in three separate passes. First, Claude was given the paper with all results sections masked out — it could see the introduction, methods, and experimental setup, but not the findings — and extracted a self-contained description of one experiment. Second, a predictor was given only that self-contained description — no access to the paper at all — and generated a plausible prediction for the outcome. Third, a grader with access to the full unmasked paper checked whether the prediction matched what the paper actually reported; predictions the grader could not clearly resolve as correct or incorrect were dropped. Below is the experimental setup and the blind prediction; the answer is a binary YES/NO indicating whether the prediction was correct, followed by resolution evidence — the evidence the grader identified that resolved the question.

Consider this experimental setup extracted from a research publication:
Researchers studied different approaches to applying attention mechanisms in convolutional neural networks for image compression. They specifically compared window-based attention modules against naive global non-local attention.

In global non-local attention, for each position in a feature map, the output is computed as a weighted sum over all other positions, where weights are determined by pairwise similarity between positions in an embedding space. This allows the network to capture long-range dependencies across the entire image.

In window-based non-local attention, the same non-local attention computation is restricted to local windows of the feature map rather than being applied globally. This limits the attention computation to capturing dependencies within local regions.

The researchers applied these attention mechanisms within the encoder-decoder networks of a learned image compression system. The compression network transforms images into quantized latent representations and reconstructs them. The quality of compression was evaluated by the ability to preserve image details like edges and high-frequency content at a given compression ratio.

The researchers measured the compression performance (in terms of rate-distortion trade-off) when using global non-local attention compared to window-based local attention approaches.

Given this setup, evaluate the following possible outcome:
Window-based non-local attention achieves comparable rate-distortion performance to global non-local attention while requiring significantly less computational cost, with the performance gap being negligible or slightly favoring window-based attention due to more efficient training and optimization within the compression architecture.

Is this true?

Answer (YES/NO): NO